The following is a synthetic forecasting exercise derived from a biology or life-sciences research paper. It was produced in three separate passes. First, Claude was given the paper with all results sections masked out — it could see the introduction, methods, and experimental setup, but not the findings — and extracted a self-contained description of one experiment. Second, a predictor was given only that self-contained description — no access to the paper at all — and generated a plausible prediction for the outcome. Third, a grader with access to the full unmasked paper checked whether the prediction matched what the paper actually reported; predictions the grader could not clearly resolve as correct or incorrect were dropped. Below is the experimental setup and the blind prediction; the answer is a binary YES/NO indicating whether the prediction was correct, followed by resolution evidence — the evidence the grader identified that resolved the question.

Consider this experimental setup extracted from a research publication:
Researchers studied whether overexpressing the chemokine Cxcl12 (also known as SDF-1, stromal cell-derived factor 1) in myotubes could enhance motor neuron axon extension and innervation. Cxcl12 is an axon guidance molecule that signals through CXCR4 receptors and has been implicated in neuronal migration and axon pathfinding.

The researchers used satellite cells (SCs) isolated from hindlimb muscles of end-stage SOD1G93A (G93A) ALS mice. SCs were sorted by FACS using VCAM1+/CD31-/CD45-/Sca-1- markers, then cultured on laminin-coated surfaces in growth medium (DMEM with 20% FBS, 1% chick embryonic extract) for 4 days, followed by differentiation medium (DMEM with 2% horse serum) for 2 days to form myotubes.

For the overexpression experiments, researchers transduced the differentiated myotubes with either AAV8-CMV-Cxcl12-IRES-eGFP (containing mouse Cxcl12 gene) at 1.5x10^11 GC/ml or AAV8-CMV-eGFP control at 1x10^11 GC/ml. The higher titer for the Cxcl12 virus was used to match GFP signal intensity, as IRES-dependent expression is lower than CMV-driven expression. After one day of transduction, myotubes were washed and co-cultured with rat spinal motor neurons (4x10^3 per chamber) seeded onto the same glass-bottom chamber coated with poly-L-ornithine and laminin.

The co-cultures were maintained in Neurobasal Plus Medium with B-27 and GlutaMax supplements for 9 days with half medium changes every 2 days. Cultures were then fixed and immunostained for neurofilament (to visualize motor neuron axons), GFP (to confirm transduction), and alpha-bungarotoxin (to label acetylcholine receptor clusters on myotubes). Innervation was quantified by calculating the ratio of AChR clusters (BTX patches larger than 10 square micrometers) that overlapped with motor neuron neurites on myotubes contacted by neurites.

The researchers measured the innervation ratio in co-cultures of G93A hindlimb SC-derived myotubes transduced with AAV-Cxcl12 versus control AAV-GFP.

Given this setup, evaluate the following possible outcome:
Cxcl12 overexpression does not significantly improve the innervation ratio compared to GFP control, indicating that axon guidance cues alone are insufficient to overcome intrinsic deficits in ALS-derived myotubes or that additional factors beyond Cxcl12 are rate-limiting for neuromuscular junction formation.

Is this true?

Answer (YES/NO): NO